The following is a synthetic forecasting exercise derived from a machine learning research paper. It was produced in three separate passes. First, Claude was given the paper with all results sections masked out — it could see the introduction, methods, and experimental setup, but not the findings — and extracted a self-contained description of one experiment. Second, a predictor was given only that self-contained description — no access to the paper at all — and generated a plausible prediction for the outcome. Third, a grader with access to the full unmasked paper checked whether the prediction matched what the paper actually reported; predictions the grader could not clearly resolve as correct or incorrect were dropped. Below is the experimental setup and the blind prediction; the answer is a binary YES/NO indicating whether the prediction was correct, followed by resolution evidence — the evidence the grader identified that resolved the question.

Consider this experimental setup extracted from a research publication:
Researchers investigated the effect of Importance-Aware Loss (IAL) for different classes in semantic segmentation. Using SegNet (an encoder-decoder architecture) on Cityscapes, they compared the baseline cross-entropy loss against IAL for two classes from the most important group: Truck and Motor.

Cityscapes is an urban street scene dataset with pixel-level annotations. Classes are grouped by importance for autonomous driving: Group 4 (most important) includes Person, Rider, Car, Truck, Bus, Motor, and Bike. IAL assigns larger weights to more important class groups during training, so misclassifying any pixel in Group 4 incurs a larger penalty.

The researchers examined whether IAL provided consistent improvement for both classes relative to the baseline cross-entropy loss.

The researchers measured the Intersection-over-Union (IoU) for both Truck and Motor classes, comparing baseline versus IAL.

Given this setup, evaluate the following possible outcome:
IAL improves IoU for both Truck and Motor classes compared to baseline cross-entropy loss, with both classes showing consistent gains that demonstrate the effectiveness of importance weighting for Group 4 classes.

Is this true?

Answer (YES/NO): NO